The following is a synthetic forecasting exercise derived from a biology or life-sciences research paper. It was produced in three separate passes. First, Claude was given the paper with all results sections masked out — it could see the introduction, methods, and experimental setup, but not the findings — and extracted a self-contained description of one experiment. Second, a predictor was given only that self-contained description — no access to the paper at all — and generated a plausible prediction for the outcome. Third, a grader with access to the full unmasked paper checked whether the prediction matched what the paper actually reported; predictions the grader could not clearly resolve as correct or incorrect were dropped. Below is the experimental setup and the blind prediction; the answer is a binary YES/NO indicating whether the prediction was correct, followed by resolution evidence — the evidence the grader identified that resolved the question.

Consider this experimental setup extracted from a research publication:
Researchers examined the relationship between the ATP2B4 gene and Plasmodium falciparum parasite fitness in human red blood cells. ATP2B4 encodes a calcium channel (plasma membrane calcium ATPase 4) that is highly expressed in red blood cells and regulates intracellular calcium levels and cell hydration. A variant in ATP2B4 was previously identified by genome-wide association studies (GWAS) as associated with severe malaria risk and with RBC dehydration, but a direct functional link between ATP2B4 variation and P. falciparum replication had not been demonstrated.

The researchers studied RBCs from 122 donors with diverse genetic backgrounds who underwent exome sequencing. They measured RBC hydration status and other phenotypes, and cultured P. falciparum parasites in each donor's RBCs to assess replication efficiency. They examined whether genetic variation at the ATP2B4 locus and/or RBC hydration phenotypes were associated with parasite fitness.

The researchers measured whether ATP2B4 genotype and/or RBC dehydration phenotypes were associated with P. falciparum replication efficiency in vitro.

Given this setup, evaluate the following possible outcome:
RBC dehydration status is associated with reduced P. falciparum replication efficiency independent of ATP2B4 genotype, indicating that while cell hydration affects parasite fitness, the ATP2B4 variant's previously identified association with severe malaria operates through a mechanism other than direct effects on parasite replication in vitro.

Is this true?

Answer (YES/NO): NO